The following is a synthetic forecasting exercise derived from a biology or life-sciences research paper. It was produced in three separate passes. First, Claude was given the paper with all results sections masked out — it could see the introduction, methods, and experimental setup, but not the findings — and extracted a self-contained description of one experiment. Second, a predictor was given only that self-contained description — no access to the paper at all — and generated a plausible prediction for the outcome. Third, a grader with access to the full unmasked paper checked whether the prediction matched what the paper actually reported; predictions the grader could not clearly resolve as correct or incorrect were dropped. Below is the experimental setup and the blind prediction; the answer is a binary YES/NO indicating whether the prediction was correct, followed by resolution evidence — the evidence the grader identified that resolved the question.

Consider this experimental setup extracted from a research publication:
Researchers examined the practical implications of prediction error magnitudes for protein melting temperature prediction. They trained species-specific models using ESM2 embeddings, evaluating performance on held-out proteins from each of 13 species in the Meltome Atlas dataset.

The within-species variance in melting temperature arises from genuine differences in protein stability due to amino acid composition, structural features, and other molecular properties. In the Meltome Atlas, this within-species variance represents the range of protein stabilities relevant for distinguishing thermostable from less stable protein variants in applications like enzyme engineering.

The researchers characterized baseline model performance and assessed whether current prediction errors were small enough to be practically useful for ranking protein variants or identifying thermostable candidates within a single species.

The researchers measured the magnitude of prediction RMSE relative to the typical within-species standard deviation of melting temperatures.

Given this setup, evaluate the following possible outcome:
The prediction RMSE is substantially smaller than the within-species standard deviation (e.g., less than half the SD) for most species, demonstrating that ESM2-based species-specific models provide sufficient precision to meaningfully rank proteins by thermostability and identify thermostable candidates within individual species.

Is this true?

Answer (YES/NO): NO